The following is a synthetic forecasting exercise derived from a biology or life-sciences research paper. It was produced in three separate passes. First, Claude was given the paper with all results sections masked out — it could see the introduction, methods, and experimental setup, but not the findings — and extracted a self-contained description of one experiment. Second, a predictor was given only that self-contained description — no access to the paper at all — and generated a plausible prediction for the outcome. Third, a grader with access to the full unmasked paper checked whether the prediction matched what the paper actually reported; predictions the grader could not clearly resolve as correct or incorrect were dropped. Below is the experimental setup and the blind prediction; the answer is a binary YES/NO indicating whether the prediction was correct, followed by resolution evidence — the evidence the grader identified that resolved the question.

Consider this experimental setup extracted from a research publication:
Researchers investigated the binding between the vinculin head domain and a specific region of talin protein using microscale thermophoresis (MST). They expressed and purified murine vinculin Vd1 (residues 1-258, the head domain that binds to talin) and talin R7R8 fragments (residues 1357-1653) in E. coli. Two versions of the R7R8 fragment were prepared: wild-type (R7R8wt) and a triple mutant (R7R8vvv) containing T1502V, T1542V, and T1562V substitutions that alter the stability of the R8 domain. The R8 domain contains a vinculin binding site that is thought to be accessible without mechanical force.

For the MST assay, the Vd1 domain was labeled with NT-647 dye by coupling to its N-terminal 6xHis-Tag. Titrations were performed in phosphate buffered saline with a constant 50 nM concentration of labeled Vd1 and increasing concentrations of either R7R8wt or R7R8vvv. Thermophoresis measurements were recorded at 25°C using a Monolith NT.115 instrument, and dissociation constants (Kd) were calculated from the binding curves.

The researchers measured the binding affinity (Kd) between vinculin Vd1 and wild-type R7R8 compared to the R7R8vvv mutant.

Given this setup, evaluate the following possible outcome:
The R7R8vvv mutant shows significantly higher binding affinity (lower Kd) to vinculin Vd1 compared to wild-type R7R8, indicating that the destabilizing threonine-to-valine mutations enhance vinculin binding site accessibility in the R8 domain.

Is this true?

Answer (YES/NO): NO